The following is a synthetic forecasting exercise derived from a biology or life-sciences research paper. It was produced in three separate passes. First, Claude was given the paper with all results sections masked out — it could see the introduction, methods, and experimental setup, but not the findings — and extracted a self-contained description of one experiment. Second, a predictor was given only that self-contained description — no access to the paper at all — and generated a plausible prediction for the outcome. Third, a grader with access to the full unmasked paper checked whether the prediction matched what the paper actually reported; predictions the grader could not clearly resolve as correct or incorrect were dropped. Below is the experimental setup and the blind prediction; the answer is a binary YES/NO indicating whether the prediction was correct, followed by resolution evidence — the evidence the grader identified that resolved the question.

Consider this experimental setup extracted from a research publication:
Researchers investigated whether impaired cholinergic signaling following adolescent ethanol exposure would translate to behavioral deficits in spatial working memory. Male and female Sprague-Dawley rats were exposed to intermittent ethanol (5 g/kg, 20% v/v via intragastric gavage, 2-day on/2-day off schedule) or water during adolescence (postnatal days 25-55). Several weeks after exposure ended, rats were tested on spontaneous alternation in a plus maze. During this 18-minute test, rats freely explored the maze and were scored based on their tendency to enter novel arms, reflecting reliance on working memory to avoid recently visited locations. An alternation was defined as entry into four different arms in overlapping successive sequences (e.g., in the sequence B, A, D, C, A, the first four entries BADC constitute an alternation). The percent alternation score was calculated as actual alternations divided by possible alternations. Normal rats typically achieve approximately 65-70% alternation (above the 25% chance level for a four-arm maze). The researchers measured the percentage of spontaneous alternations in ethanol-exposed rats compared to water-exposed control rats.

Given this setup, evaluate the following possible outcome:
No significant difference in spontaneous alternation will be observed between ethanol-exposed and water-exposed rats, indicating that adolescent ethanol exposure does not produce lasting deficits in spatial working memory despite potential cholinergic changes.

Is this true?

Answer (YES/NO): YES